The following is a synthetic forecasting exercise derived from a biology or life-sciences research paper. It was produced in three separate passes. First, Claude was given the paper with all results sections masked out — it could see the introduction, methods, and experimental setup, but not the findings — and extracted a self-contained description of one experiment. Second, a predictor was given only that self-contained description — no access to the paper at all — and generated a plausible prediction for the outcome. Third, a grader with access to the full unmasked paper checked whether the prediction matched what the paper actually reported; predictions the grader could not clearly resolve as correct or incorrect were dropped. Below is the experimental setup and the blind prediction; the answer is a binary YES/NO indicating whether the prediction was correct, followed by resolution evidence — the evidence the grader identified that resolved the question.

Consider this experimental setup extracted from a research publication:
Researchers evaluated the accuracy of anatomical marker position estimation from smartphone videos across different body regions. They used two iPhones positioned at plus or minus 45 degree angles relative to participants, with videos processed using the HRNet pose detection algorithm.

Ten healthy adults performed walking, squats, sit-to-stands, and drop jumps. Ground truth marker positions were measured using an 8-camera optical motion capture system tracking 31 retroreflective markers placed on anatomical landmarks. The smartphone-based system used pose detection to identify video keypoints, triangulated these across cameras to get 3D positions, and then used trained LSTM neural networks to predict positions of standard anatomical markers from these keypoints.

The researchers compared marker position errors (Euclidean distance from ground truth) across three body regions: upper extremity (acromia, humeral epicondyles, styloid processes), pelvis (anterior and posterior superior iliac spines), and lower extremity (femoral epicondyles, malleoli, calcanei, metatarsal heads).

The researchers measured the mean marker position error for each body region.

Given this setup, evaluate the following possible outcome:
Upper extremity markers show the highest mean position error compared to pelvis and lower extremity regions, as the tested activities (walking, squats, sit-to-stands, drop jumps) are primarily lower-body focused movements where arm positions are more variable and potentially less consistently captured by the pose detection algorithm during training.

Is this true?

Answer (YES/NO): YES